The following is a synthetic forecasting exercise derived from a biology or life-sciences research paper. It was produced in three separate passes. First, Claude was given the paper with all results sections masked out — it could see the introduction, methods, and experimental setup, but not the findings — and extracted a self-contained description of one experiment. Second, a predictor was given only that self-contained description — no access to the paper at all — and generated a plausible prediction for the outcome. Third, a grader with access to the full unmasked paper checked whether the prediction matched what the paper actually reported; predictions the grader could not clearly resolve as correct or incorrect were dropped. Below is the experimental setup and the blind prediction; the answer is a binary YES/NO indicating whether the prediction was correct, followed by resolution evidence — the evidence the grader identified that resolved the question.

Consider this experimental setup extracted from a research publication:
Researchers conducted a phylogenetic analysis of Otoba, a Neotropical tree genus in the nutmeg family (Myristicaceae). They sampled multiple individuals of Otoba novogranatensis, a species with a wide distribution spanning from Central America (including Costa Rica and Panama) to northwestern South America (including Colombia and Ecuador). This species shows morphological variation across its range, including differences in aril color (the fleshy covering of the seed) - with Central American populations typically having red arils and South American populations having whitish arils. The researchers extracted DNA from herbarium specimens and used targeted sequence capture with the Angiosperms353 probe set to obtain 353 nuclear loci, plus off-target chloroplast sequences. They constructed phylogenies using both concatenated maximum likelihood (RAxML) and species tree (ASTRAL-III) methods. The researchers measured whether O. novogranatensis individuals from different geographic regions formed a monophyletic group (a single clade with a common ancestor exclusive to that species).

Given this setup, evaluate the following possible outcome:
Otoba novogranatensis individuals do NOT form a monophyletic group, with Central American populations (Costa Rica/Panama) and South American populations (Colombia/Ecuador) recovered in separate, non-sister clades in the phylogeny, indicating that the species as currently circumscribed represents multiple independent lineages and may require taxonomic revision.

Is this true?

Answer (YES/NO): YES